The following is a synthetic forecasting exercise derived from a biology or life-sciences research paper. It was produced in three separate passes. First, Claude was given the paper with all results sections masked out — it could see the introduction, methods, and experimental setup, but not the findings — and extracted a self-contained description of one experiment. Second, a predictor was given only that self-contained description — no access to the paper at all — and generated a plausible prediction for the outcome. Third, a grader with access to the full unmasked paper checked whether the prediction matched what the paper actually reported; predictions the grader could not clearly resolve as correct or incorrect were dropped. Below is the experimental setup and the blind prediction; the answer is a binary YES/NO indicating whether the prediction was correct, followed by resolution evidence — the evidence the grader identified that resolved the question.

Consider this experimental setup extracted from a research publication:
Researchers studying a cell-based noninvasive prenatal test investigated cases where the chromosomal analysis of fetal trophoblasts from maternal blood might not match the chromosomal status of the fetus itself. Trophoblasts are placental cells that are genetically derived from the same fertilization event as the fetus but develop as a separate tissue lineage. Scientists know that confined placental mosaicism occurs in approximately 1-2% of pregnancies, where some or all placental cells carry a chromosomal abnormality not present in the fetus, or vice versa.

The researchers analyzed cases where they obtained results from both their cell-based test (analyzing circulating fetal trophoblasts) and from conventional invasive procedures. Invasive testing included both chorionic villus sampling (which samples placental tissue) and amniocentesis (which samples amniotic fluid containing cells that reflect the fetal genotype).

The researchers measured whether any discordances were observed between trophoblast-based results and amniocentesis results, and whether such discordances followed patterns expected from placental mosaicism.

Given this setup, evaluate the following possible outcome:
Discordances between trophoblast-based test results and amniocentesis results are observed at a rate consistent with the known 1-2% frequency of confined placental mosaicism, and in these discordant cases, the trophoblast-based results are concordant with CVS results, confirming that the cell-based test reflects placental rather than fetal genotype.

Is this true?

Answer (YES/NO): NO